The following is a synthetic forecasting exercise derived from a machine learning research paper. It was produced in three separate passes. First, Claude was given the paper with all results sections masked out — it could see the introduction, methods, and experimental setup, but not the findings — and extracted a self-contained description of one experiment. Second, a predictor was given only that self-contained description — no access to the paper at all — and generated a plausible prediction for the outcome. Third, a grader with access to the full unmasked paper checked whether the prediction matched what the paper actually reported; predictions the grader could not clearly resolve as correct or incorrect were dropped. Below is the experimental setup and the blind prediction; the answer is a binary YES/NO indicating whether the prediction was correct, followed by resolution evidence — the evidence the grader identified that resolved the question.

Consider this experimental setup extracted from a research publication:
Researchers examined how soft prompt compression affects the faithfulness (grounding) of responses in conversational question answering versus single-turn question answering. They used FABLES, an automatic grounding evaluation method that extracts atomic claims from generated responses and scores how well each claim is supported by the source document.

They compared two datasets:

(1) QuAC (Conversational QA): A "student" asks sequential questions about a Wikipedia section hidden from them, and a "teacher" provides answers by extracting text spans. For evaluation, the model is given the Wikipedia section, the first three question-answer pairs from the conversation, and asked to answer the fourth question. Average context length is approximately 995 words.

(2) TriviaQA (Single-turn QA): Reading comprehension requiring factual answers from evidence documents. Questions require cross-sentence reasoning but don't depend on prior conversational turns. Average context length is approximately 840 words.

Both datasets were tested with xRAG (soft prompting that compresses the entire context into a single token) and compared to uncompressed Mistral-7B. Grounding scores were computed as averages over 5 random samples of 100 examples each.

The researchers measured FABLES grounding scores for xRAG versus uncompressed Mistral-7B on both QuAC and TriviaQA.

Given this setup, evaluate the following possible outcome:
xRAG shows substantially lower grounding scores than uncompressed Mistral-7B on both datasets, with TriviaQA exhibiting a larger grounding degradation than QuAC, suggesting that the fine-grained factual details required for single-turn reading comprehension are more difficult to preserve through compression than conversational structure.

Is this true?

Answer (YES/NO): NO